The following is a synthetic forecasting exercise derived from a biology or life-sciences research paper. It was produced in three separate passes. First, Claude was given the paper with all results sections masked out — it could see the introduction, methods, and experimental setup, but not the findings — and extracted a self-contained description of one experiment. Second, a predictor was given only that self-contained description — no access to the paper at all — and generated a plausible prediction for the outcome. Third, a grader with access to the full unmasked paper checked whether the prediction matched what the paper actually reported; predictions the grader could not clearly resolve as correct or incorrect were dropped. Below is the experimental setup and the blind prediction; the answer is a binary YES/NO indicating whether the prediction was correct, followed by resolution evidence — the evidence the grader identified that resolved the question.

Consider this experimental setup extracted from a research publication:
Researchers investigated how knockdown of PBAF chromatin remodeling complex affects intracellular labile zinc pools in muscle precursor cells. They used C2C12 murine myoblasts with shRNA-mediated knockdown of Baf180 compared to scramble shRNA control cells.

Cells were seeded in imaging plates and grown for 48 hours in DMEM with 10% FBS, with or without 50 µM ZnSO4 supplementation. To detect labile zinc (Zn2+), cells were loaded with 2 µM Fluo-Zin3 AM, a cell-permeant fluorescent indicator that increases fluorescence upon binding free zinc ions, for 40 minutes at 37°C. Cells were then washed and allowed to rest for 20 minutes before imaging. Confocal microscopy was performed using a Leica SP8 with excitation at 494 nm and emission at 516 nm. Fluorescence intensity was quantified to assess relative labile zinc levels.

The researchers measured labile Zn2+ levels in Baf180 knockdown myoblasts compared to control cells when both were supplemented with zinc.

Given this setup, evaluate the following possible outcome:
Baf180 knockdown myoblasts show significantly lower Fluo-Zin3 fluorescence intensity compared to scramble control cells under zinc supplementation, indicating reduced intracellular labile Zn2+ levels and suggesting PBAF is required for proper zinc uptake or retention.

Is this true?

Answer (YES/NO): YES